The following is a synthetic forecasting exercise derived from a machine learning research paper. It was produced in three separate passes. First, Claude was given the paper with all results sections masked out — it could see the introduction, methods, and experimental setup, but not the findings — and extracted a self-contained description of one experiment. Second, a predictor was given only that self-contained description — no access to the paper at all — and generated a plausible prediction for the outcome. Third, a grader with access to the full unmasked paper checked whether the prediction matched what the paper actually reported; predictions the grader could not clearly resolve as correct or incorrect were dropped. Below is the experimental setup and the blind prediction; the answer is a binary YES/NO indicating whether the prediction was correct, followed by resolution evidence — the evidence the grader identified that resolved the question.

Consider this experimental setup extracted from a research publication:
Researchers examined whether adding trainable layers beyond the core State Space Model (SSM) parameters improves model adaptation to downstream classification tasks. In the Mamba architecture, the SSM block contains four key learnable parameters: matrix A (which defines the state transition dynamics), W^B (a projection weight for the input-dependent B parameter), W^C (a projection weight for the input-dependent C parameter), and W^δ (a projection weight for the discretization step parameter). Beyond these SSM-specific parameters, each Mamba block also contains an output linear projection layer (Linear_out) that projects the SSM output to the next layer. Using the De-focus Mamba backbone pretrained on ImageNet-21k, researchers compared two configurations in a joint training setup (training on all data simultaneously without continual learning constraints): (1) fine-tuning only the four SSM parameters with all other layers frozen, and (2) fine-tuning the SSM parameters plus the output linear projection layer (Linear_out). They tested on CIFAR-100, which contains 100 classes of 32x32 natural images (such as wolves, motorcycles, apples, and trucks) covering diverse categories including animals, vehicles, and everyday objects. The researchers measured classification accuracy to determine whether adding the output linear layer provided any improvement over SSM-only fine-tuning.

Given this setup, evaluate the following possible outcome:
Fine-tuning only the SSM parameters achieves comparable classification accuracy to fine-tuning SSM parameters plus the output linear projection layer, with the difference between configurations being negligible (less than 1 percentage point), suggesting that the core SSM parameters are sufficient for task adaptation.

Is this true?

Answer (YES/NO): NO